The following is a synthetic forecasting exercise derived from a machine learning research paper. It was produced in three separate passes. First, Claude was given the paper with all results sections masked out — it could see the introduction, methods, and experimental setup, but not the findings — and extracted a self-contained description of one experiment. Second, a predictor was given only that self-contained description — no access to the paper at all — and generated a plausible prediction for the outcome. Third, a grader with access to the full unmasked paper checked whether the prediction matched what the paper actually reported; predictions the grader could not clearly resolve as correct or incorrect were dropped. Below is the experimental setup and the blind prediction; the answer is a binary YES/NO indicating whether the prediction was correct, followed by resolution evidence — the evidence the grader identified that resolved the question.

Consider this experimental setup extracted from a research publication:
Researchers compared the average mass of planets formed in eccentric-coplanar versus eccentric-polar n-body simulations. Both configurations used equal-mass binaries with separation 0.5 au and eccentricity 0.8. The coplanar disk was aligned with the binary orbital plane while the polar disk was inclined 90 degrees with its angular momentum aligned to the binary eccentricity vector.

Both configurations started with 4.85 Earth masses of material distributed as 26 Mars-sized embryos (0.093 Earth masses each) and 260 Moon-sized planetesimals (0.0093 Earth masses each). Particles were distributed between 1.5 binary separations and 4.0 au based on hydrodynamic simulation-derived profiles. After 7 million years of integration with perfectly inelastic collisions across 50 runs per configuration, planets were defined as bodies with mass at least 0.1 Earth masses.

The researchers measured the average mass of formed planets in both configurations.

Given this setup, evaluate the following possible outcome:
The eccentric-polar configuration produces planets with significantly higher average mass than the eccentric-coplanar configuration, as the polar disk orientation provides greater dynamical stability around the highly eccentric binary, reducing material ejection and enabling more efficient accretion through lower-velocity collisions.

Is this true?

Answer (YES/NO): NO